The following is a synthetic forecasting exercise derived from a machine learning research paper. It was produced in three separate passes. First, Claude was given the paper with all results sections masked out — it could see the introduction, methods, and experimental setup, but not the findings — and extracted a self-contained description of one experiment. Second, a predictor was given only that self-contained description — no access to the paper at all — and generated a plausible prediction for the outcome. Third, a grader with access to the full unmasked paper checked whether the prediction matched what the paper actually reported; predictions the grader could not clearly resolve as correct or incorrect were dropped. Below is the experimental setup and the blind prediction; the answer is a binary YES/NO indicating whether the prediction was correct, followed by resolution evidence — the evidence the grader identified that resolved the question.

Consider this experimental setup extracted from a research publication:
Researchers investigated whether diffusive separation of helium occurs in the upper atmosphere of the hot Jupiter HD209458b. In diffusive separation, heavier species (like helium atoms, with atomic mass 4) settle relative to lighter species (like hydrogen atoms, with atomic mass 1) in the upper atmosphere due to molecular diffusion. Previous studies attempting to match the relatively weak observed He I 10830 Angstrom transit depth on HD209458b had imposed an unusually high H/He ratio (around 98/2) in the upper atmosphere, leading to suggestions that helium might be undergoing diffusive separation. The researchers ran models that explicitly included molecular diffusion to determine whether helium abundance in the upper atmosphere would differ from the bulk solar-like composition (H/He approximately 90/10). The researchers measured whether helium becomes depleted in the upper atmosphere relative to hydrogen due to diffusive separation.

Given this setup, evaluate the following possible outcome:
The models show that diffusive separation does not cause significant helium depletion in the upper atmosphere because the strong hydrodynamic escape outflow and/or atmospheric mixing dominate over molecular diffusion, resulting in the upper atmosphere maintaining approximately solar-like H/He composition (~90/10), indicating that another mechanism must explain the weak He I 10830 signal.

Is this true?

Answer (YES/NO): NO